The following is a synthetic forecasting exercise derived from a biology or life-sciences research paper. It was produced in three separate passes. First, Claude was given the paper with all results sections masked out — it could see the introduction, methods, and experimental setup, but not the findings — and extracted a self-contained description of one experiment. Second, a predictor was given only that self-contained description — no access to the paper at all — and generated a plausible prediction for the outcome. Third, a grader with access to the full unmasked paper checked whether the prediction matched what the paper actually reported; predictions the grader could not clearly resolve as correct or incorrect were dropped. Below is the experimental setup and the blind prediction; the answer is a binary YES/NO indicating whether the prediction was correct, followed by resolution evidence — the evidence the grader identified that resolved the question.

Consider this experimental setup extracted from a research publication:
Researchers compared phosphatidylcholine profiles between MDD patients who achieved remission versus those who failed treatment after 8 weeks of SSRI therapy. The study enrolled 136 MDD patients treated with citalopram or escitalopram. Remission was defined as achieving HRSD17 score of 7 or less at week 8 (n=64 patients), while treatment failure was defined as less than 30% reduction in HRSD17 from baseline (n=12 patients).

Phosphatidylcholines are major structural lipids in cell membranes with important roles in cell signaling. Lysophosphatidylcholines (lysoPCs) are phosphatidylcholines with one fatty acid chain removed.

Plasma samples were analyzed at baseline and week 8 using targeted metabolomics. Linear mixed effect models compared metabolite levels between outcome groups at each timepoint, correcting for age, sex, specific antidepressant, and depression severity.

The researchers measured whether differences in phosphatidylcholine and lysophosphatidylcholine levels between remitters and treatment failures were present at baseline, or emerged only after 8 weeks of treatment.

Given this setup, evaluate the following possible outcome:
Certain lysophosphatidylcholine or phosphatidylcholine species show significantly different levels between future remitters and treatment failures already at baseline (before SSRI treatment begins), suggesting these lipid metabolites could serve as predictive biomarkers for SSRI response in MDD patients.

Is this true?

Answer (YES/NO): NO